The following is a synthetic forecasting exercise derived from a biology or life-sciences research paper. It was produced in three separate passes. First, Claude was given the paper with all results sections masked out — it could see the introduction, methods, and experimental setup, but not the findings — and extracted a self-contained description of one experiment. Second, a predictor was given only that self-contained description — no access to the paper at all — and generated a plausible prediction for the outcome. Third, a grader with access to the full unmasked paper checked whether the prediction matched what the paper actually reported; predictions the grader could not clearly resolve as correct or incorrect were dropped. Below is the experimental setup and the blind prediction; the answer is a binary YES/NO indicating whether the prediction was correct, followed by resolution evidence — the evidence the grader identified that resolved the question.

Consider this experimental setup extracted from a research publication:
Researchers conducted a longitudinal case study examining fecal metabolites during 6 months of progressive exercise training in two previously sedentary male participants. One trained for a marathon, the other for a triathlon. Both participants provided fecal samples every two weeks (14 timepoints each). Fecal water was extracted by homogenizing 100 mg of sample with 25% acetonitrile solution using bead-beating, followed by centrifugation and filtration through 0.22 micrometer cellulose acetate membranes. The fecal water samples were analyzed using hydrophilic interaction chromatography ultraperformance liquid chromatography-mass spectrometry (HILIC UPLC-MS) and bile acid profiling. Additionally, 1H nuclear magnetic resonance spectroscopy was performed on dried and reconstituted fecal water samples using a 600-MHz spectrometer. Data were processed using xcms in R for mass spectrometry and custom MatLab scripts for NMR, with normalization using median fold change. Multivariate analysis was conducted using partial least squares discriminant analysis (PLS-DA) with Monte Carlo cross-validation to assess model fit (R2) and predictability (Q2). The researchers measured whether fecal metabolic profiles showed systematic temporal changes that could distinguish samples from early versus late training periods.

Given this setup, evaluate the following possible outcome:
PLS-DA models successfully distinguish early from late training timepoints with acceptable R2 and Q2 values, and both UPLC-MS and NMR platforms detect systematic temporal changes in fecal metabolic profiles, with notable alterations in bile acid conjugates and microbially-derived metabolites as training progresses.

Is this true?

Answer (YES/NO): NO